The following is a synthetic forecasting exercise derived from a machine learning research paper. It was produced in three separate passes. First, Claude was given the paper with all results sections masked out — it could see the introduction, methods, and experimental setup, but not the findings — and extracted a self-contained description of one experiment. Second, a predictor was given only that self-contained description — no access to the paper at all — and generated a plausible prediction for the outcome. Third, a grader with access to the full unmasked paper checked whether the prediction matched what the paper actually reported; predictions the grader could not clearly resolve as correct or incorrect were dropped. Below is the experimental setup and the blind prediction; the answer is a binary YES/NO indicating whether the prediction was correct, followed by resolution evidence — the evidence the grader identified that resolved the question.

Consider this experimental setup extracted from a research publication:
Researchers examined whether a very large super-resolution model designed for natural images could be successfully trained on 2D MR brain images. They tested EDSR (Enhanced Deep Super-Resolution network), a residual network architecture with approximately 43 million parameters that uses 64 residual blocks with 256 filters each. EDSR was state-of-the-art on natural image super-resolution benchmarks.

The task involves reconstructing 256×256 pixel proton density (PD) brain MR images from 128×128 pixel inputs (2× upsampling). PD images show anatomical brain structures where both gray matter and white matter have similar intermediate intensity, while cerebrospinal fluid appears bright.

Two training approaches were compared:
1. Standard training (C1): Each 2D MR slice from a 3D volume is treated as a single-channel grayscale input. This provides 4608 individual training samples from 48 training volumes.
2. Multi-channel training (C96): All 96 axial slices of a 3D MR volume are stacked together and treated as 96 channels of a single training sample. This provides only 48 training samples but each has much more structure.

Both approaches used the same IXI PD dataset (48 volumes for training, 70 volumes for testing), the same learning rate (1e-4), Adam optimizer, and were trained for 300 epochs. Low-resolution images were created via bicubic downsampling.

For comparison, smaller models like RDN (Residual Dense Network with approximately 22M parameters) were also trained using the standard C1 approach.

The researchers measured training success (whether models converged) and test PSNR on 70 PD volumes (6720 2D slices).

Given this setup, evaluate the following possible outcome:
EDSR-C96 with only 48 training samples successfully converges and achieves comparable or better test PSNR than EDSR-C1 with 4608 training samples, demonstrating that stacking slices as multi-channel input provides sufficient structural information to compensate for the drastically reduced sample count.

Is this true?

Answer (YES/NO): NO